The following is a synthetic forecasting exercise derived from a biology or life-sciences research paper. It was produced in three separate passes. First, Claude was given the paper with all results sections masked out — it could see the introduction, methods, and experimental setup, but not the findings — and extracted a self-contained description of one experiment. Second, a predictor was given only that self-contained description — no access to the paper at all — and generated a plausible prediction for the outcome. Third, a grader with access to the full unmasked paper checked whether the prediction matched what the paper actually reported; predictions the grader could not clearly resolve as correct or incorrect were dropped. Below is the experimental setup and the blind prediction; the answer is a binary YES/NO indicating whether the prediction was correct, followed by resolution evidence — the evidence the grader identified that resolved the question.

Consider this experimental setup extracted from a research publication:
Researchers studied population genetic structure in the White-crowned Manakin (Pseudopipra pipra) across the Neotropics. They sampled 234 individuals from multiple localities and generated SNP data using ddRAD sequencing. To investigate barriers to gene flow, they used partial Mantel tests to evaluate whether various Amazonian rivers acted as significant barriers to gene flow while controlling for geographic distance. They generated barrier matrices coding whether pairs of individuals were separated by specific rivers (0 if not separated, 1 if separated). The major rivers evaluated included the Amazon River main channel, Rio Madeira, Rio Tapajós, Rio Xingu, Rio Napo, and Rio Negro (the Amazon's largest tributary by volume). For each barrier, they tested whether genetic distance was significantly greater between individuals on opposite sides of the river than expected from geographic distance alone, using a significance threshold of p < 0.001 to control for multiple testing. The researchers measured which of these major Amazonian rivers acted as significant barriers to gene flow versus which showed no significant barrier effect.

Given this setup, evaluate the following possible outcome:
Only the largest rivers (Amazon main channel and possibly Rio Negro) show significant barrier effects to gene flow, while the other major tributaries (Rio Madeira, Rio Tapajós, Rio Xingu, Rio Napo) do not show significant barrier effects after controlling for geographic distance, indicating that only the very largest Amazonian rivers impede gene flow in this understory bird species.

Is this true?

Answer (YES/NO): NO